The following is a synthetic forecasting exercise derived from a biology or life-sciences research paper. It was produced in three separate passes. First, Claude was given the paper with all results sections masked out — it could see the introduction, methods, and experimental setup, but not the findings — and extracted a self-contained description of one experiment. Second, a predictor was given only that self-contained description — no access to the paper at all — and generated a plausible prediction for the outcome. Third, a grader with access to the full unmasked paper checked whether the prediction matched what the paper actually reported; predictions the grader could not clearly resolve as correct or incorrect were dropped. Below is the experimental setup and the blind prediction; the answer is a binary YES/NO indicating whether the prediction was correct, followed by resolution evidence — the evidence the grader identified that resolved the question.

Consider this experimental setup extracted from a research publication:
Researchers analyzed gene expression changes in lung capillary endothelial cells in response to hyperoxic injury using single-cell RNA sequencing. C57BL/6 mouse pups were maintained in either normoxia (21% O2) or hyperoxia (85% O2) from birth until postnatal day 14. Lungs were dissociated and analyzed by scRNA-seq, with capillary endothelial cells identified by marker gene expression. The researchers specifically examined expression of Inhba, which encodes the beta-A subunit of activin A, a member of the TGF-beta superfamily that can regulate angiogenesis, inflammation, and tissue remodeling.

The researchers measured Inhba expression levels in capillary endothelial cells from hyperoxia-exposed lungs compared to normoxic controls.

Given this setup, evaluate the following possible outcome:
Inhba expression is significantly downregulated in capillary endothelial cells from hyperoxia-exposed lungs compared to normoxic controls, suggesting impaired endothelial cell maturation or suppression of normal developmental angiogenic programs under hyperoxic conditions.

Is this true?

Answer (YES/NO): NO